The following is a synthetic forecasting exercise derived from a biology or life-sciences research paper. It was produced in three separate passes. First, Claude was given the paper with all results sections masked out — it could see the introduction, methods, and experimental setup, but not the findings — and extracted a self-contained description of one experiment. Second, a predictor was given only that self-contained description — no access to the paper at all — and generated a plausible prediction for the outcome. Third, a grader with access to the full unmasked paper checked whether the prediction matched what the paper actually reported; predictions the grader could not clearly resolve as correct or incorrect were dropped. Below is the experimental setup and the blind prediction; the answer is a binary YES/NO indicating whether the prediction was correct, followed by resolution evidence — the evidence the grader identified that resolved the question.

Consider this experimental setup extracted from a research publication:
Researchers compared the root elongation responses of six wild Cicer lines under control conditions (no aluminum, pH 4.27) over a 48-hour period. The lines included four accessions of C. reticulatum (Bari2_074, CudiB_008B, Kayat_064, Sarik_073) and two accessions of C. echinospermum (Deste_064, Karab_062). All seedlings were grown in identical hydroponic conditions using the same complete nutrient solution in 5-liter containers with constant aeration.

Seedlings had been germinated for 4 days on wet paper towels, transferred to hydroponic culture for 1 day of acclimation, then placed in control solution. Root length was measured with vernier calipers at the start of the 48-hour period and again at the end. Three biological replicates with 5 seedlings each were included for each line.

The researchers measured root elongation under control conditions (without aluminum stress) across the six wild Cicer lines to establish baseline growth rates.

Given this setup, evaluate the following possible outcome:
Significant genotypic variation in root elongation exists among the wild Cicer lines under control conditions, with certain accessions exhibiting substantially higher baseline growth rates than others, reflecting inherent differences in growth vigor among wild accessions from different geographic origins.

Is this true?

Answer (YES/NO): YES